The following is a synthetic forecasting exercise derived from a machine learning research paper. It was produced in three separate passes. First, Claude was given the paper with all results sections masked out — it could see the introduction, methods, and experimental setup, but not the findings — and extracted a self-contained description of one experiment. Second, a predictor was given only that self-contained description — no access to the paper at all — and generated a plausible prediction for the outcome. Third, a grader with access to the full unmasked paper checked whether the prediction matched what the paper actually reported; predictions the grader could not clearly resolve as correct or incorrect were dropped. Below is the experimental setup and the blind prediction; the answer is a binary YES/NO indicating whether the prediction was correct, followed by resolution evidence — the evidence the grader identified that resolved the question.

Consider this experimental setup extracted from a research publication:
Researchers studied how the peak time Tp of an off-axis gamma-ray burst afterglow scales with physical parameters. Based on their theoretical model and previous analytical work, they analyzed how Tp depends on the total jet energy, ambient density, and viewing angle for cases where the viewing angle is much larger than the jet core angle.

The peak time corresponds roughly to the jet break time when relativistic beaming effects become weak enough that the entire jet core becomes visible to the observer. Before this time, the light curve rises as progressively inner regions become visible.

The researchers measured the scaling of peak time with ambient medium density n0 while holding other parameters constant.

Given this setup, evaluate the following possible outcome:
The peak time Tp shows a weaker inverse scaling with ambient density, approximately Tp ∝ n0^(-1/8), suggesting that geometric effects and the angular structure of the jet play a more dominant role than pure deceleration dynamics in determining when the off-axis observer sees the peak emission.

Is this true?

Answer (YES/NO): NO